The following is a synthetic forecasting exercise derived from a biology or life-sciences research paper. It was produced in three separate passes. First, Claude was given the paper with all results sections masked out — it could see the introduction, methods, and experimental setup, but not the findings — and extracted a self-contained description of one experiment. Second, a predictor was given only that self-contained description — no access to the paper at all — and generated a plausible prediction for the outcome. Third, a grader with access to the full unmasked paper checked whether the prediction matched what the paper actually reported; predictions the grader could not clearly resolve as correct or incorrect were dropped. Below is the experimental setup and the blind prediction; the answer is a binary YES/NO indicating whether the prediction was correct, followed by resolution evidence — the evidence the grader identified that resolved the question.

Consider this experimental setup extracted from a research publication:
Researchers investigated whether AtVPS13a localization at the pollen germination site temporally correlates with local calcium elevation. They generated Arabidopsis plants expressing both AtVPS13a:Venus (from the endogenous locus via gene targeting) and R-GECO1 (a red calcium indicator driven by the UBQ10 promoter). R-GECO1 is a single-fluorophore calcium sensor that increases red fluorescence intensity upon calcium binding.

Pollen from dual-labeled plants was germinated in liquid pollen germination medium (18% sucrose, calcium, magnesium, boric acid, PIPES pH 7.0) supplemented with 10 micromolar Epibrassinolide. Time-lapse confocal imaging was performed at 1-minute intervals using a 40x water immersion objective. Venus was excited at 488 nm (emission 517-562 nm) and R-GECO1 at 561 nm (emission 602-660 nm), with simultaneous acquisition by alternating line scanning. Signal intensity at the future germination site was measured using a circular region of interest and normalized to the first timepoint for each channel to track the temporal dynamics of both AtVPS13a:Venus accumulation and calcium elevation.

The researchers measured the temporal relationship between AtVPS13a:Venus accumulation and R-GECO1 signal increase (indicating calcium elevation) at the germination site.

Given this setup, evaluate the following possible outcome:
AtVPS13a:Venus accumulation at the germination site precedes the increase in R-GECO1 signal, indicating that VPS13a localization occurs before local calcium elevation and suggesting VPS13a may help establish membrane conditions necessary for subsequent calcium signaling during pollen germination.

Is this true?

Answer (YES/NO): NO